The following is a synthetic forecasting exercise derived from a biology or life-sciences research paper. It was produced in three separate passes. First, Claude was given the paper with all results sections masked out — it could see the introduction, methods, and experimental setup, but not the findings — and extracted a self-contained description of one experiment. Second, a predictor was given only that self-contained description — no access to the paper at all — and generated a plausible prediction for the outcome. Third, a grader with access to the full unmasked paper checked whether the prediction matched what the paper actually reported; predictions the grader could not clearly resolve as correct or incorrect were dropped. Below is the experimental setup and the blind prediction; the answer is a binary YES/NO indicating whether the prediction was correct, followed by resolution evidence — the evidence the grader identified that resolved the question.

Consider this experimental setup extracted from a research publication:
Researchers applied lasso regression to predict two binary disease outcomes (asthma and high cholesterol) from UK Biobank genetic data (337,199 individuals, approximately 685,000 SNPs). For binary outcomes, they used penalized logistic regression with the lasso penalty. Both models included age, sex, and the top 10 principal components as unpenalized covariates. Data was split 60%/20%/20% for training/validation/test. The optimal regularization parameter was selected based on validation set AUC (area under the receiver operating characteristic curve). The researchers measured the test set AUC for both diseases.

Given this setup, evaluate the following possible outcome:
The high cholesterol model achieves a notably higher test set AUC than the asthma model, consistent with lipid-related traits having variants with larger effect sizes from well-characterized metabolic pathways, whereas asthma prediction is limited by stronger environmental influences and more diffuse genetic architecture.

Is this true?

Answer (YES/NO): YES